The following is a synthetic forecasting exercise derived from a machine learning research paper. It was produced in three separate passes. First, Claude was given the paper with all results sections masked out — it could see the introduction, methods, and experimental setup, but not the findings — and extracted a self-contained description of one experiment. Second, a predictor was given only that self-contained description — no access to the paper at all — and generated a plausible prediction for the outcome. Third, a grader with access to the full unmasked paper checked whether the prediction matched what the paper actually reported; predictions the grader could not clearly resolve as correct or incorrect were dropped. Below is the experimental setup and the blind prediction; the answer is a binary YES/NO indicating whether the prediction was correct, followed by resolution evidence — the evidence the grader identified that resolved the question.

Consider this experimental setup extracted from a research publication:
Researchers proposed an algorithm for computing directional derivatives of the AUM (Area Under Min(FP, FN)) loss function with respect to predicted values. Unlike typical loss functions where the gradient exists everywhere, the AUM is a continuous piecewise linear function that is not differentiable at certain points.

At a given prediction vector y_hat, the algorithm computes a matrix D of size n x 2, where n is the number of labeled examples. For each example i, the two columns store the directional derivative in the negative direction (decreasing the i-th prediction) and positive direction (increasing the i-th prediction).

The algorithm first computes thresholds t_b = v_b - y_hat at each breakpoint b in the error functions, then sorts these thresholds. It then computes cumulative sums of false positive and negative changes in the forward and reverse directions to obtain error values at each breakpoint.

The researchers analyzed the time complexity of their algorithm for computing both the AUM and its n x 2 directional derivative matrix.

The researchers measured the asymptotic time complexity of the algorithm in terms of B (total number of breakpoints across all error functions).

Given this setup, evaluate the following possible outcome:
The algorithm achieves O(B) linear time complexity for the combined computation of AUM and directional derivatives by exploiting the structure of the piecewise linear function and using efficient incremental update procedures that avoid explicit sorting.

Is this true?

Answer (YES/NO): NO